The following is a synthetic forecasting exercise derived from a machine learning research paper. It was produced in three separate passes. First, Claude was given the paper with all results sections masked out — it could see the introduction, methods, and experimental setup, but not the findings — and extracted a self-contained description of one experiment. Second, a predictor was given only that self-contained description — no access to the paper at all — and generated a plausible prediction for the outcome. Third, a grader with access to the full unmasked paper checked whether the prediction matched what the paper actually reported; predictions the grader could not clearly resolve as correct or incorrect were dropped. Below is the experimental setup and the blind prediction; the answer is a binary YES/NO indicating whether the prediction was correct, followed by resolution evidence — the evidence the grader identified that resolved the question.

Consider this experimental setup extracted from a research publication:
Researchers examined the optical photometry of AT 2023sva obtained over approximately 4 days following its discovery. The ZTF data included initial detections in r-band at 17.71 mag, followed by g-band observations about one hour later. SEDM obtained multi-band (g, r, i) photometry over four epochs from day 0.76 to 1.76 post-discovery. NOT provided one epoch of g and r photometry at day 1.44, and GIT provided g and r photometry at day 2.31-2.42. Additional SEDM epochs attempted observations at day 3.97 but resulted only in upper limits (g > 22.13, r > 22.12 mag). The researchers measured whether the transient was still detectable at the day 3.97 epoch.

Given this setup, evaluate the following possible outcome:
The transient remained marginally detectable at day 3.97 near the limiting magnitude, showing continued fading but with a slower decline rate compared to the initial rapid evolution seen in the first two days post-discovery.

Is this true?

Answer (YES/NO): NO